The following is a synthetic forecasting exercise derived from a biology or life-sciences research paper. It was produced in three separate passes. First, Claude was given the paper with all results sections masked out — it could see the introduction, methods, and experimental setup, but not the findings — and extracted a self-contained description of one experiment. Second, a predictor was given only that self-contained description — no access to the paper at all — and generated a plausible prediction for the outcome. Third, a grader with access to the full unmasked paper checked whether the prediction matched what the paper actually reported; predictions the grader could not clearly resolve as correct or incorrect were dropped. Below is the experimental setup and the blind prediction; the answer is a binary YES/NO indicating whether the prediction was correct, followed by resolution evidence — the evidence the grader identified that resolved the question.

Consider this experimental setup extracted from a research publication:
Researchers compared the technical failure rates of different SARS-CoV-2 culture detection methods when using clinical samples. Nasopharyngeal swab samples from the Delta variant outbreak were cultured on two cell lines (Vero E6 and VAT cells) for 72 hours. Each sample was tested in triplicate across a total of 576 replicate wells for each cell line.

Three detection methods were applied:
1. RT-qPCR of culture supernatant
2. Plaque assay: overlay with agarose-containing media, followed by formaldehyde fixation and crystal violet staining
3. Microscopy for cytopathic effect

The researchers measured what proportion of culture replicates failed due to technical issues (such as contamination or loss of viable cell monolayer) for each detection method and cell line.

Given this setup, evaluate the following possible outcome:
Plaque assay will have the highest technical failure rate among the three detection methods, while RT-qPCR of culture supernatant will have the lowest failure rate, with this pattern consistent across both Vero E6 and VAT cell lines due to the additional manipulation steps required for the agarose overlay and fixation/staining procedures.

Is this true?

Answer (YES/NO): NO